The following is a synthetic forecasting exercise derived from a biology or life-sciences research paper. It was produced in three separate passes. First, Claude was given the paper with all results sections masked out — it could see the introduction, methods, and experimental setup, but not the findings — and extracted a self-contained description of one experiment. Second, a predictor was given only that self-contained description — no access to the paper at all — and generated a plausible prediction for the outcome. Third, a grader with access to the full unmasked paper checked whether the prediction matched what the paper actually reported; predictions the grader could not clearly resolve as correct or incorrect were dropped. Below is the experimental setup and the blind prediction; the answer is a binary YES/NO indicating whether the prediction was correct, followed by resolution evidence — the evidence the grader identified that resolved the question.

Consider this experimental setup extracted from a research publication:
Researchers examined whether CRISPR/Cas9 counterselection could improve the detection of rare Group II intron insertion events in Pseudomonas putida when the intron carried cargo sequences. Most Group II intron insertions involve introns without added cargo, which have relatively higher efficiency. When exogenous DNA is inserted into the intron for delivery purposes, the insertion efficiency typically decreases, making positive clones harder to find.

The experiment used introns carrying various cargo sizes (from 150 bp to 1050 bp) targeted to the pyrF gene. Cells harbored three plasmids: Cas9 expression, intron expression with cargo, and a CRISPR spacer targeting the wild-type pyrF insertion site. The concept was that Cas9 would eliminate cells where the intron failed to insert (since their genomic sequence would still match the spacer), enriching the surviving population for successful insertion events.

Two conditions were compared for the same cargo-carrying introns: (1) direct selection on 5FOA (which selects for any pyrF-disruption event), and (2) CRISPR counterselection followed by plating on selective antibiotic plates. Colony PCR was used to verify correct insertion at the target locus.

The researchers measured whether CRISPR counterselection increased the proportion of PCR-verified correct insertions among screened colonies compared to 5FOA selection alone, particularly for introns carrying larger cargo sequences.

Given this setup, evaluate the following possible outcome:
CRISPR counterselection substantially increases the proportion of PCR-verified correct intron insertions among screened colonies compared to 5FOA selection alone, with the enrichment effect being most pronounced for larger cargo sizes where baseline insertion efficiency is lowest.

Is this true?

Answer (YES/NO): NO